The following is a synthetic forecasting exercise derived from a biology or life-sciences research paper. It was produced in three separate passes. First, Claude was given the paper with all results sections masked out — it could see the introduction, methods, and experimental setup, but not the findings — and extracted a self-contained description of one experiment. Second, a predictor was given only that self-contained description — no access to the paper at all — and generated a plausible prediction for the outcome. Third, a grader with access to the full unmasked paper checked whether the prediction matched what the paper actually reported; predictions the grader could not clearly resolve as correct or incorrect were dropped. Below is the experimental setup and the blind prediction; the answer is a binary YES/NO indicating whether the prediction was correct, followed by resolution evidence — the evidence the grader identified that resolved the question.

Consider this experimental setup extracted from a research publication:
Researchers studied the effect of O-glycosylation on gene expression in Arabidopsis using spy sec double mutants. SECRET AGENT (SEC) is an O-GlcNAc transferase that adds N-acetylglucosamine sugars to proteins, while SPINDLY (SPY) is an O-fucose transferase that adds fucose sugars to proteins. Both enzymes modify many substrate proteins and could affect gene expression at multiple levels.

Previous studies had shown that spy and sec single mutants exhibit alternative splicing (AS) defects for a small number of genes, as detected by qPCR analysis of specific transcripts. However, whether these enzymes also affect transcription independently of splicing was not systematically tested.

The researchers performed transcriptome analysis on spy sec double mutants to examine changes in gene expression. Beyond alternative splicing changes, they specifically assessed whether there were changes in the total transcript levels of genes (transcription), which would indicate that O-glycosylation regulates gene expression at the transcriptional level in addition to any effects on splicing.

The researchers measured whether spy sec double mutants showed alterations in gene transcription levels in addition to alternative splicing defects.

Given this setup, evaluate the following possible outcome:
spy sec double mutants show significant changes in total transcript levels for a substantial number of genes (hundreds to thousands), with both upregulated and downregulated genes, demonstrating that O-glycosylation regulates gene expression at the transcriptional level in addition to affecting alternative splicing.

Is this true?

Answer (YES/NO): YES